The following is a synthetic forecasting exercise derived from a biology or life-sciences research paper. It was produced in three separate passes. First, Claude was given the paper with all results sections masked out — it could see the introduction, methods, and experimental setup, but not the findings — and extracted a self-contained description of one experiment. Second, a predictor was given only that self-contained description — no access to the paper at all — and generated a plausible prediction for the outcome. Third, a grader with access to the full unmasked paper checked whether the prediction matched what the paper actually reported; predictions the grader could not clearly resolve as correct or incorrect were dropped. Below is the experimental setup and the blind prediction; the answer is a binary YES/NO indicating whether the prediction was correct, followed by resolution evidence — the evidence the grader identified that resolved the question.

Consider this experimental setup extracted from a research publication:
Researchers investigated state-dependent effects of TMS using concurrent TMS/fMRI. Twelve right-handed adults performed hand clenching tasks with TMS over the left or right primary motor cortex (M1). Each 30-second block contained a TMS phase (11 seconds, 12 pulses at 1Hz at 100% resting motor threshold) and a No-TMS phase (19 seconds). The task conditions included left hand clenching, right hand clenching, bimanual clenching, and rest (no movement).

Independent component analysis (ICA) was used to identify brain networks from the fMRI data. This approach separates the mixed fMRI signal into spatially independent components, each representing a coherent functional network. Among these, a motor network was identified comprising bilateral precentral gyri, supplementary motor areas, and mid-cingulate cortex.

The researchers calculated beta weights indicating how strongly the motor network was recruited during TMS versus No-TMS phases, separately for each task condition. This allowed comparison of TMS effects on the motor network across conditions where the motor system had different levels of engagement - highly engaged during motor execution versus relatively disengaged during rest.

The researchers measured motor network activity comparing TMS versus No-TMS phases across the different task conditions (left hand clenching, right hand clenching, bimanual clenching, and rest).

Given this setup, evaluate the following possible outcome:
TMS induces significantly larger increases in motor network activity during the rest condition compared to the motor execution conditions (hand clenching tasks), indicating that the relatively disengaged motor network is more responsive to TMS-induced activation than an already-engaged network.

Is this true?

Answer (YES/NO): NO